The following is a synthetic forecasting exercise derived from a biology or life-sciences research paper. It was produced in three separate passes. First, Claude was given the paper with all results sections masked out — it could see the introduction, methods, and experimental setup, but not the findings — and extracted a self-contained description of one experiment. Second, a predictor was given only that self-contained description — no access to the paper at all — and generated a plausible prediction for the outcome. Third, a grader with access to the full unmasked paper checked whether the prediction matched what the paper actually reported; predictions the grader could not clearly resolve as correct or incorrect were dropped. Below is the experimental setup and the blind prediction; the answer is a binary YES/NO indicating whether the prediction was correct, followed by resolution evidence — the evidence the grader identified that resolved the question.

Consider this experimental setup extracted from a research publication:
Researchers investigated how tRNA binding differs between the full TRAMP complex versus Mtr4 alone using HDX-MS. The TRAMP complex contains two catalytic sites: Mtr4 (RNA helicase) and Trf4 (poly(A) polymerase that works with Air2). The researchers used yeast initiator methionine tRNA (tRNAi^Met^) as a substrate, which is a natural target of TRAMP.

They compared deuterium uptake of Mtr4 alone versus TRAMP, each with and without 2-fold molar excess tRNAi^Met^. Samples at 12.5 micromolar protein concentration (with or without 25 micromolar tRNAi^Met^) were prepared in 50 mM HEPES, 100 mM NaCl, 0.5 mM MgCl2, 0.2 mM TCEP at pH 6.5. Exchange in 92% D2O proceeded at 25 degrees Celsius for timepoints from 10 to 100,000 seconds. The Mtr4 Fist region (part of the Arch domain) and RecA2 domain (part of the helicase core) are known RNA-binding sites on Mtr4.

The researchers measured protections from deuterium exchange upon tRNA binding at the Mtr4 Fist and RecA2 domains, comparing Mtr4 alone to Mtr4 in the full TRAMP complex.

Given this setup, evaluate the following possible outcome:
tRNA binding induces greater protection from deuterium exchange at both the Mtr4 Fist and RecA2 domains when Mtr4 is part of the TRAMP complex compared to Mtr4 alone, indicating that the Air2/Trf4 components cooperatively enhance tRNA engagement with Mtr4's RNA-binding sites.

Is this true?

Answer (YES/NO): NO